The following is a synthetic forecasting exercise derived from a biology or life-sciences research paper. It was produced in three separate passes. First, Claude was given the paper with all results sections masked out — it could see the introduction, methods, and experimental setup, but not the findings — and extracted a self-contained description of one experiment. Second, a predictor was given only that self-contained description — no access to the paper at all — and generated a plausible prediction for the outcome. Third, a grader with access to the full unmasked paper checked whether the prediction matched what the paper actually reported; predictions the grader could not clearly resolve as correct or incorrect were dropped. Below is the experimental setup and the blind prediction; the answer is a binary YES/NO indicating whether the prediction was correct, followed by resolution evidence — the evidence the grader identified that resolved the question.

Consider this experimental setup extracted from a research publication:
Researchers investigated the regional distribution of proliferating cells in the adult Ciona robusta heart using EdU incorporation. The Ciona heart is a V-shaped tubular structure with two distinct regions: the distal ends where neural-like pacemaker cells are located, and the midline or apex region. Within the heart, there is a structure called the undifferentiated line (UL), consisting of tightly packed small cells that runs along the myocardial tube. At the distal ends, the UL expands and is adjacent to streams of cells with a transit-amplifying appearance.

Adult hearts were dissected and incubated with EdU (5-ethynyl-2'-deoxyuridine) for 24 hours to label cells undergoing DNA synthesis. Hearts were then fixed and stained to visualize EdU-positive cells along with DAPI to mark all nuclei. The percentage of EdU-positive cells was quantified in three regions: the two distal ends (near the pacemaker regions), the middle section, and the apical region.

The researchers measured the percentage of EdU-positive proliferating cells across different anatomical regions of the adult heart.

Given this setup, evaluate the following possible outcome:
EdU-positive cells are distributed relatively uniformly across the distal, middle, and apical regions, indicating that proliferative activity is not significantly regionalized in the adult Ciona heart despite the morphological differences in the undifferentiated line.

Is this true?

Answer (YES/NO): NO